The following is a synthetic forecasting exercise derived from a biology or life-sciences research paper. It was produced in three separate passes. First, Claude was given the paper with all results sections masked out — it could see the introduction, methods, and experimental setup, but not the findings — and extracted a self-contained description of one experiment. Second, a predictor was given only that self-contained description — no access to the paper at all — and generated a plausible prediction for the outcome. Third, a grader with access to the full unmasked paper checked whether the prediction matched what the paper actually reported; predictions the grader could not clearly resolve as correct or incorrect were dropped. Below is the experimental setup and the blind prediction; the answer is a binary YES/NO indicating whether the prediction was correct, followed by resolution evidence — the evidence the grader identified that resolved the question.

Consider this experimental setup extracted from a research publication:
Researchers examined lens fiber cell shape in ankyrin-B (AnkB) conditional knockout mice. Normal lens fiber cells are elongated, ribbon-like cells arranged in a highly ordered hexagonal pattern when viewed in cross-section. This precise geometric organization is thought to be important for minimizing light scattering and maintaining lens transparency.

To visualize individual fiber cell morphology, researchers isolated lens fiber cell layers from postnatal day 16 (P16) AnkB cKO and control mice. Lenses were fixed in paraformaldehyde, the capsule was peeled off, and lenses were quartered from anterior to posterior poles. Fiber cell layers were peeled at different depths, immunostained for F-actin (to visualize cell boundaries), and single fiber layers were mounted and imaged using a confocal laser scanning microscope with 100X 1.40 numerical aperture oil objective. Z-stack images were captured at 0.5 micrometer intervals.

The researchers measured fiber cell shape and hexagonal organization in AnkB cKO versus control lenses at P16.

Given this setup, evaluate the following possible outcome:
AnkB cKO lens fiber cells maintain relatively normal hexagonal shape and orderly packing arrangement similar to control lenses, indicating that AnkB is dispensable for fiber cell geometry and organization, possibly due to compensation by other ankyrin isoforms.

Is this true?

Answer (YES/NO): NO